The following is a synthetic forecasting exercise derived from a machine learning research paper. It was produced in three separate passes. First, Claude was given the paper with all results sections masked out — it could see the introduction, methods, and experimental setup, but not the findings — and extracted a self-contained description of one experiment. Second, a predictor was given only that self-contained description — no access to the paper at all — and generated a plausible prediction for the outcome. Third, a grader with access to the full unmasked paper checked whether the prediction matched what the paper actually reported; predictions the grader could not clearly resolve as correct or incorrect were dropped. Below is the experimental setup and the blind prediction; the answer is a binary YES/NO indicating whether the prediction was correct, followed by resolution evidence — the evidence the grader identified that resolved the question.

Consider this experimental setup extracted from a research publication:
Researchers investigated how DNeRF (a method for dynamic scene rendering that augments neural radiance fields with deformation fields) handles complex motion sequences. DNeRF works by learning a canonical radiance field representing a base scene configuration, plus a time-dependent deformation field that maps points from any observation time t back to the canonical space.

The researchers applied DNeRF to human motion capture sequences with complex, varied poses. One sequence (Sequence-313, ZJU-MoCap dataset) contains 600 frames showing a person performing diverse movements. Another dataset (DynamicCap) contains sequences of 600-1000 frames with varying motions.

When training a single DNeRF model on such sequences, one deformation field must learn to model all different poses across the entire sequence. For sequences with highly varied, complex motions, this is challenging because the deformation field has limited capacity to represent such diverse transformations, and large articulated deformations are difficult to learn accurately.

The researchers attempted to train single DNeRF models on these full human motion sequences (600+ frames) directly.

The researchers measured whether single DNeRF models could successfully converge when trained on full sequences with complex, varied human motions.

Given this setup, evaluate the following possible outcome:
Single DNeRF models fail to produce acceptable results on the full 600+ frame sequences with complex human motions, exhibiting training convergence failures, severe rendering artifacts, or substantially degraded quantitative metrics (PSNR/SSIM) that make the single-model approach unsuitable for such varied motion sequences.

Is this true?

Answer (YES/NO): YES